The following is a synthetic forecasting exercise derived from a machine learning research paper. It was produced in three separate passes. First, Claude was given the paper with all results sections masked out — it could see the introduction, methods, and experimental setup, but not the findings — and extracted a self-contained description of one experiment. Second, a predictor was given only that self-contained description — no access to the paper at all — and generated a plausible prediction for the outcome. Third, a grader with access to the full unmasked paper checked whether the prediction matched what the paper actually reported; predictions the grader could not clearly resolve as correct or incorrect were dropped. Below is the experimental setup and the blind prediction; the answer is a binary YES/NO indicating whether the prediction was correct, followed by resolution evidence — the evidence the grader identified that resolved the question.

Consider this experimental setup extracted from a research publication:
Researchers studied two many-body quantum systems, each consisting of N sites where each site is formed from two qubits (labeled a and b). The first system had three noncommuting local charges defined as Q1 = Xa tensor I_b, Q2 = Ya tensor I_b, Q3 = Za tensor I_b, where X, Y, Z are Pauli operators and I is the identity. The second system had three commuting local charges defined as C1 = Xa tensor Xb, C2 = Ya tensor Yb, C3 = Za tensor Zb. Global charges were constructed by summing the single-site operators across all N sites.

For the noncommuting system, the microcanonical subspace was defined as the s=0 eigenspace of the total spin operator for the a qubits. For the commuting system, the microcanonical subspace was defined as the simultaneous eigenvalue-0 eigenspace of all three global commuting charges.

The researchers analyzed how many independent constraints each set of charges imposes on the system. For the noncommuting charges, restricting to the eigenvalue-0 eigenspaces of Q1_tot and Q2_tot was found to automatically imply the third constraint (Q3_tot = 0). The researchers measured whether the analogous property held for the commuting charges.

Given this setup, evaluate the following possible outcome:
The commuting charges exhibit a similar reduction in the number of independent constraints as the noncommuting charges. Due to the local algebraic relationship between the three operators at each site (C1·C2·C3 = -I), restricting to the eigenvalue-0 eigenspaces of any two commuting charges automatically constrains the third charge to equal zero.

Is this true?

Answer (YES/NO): NO